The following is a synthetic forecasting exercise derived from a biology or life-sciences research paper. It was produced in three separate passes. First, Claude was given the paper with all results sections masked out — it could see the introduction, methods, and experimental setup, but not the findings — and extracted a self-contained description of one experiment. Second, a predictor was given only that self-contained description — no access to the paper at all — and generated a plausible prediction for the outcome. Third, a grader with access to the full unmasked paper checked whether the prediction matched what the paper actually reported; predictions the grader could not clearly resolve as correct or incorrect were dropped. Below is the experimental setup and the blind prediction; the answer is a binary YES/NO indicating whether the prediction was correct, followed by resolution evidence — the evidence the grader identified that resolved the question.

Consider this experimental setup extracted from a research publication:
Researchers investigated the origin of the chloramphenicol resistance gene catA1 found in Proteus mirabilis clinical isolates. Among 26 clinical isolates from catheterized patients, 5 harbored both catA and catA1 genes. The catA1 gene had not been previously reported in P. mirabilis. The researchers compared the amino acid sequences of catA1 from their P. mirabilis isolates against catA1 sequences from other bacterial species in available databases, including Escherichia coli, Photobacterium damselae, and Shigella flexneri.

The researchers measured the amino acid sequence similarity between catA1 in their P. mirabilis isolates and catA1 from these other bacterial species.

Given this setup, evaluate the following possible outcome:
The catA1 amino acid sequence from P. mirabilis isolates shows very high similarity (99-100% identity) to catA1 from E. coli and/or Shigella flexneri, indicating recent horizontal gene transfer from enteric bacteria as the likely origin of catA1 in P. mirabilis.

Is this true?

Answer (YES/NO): YES